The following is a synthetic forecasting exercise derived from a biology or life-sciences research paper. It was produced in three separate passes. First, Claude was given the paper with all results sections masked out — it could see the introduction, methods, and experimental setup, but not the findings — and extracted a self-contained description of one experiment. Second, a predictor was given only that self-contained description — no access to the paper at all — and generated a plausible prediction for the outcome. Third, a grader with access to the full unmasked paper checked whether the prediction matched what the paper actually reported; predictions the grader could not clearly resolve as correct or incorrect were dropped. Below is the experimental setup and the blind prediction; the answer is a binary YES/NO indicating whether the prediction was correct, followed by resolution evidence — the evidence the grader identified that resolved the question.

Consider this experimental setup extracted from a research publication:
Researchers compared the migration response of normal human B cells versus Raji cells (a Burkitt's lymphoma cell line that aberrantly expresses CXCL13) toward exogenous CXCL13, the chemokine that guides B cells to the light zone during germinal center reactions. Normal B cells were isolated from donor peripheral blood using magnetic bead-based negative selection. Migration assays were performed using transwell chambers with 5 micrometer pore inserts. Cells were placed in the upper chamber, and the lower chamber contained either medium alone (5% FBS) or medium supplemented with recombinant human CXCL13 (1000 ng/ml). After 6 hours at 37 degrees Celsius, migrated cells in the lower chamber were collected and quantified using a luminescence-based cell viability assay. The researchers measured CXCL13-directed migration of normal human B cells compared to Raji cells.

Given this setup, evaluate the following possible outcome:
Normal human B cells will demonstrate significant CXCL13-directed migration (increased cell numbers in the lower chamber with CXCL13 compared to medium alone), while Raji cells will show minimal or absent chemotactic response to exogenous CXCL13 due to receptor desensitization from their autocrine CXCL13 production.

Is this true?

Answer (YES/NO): YES